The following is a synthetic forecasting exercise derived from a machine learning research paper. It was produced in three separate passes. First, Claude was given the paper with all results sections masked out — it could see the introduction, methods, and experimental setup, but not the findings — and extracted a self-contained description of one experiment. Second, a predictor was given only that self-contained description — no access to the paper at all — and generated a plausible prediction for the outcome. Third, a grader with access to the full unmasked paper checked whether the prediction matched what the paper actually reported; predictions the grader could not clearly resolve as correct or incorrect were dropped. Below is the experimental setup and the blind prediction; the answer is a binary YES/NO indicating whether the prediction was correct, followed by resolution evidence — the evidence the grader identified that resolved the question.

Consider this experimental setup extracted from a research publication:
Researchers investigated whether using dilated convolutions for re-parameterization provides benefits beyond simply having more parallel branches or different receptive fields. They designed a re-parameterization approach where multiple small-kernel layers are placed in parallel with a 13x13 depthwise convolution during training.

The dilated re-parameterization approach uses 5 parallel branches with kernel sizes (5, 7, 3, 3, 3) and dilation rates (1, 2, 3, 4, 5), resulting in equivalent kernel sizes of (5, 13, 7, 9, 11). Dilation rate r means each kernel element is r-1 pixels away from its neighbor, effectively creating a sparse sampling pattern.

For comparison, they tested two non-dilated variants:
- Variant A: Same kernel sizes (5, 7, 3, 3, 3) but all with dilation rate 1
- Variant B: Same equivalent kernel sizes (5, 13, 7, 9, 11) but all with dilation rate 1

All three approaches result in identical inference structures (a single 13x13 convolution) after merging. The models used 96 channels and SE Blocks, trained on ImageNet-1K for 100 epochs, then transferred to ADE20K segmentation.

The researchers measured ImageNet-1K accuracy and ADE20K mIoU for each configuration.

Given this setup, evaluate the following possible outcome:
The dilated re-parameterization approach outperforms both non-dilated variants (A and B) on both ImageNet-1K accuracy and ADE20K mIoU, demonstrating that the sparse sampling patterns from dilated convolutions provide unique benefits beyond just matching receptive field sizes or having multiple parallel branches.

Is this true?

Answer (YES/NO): YES